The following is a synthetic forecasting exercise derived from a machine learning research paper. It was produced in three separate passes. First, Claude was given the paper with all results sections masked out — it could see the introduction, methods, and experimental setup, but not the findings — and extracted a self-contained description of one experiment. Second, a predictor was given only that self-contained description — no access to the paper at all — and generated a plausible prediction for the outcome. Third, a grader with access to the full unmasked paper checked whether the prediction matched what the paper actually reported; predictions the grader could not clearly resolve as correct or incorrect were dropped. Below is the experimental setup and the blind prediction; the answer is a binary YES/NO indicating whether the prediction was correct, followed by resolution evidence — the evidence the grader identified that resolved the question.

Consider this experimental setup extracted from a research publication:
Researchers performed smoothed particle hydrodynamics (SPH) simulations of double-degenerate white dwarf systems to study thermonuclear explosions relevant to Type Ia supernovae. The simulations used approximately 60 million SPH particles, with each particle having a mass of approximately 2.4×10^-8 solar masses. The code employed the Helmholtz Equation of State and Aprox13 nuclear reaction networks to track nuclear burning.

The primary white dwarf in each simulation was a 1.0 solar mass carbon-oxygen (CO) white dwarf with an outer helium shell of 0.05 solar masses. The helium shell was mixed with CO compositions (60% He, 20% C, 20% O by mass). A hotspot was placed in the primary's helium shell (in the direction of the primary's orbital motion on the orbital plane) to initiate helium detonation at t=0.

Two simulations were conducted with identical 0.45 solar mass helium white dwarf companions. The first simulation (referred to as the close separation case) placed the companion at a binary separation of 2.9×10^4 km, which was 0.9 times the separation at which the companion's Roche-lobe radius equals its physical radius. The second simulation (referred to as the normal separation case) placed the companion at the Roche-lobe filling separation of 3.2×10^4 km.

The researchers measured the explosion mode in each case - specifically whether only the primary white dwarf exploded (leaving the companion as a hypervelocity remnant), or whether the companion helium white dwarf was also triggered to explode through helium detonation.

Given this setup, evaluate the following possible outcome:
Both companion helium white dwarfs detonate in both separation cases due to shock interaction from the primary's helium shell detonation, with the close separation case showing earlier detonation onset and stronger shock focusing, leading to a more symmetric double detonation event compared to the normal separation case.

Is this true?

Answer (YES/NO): NO